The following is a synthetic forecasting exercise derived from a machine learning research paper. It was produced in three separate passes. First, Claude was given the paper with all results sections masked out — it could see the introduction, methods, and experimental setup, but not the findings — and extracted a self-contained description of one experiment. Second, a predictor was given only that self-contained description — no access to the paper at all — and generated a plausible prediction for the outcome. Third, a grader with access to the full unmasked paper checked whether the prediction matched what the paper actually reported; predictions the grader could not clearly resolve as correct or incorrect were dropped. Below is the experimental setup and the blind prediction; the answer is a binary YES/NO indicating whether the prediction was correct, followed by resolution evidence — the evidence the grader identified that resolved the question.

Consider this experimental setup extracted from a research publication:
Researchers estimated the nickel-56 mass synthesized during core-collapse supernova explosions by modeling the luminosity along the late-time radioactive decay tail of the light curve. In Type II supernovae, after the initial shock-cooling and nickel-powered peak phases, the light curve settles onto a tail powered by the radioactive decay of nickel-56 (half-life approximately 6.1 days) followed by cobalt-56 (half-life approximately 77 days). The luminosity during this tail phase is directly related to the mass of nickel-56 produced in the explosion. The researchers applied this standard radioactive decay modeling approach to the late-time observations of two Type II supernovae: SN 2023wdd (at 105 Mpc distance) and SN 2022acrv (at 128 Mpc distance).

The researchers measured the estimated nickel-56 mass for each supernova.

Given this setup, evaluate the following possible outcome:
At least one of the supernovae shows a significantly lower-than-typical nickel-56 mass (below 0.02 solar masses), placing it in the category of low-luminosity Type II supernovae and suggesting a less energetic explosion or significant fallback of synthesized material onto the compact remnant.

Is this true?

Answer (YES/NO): NO